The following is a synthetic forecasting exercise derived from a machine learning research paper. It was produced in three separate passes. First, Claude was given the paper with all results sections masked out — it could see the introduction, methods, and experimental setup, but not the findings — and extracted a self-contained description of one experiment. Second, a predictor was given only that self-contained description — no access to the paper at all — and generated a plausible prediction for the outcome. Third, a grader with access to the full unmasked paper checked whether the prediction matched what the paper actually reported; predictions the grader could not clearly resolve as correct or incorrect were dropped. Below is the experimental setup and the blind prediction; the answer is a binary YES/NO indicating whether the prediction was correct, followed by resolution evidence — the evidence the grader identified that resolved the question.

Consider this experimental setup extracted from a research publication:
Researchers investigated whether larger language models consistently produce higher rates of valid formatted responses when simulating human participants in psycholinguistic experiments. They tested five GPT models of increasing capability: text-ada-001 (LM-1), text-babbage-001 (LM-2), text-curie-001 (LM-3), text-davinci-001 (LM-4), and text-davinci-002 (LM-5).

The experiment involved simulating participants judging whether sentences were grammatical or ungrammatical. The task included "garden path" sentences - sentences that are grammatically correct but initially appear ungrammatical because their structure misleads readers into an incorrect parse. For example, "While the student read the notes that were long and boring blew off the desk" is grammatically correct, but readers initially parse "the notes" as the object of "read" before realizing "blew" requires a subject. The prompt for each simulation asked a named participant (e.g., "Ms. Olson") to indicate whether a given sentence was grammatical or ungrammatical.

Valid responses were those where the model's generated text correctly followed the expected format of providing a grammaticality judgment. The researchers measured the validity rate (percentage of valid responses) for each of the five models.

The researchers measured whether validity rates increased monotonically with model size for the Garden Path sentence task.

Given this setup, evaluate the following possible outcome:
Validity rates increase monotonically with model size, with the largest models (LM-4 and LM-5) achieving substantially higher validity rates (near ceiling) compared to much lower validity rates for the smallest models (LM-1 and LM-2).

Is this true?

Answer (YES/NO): NO